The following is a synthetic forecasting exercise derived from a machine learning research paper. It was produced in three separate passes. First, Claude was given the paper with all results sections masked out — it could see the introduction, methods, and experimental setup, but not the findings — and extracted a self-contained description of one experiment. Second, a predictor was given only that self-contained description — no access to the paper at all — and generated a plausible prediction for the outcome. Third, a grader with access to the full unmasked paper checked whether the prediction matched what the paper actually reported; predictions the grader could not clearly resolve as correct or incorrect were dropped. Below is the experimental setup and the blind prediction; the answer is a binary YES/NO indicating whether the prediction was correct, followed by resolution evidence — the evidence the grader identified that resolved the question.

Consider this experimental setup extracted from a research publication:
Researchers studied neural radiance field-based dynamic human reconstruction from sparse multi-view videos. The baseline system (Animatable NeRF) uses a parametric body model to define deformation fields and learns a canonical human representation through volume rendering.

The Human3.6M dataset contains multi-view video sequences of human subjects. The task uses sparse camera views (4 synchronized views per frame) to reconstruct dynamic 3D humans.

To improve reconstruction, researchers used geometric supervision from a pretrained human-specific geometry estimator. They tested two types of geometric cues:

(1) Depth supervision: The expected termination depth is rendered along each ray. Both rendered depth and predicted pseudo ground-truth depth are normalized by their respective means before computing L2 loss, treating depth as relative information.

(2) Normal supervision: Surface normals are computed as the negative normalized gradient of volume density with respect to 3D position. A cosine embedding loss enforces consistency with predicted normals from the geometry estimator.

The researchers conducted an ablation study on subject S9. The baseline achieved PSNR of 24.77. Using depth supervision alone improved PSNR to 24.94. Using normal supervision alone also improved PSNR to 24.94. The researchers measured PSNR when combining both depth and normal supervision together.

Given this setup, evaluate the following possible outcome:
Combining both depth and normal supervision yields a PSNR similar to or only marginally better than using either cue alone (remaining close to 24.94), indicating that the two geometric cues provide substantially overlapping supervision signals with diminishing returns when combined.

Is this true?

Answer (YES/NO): YES